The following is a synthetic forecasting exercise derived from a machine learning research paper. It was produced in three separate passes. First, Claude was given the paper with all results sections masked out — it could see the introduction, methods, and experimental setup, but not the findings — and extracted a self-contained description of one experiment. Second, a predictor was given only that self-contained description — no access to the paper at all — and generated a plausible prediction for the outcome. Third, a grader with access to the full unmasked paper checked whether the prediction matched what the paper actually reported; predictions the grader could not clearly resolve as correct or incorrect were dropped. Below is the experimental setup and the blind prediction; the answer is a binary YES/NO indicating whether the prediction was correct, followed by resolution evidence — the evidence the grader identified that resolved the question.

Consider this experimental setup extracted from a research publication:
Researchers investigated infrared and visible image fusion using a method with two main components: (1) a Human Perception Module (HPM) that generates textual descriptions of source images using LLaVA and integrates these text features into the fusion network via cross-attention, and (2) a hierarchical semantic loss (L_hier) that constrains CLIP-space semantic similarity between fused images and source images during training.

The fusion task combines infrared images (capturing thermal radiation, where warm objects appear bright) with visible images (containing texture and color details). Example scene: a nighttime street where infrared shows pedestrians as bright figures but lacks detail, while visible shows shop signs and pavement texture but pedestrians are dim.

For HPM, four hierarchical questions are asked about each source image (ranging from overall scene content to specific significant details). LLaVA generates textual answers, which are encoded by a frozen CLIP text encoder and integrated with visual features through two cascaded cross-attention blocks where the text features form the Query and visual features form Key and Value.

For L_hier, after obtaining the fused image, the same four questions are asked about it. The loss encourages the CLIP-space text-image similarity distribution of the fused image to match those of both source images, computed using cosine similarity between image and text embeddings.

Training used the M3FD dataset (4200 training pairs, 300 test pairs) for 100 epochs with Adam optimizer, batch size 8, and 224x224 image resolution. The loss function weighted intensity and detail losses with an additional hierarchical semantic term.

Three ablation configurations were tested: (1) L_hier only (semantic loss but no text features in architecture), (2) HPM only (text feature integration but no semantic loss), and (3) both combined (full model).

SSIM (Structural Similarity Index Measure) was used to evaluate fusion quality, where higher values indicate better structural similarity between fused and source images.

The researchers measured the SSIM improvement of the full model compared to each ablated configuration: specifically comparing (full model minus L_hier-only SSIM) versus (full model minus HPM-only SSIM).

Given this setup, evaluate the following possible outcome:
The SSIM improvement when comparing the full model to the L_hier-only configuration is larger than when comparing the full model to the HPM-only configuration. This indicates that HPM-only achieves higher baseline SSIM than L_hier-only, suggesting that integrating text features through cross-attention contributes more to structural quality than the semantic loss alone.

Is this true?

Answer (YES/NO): NO